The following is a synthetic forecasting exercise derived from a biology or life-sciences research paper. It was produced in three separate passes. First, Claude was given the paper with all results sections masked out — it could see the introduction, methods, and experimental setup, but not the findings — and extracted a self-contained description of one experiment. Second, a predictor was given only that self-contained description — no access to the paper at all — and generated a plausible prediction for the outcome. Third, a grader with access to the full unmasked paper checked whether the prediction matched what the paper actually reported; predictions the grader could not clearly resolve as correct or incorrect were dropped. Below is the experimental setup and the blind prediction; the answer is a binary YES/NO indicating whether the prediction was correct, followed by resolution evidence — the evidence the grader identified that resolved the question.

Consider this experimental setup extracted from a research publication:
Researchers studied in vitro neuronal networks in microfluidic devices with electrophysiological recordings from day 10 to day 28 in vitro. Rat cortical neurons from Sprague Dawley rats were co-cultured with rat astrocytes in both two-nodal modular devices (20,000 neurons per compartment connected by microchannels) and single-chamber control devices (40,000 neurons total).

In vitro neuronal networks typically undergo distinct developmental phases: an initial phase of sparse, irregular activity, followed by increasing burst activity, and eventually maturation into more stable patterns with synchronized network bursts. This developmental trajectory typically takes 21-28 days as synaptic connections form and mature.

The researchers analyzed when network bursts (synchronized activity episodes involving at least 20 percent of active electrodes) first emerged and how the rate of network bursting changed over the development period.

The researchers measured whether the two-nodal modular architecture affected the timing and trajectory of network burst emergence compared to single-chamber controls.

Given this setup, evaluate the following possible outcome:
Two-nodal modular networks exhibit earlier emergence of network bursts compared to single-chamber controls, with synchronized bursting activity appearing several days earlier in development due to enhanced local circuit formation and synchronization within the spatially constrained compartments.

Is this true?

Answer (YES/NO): NO